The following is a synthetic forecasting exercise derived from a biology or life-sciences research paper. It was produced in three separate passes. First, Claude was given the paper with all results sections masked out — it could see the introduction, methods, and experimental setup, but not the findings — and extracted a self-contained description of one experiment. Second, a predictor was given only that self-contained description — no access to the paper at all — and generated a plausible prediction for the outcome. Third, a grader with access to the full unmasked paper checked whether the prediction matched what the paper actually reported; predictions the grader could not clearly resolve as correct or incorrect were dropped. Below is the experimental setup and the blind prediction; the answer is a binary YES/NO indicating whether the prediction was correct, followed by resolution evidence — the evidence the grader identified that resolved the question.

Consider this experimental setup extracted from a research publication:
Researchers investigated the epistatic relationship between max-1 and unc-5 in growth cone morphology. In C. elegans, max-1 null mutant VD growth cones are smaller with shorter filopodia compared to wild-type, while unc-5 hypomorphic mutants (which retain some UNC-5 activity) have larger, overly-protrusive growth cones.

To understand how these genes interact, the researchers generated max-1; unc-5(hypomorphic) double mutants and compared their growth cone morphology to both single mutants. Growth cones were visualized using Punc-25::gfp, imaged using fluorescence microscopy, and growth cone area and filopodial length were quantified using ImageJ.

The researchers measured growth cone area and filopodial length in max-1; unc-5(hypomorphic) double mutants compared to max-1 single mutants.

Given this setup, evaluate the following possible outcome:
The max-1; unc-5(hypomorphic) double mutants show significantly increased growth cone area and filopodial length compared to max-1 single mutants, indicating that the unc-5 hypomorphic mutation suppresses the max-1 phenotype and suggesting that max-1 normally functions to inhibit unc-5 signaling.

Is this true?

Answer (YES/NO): NO